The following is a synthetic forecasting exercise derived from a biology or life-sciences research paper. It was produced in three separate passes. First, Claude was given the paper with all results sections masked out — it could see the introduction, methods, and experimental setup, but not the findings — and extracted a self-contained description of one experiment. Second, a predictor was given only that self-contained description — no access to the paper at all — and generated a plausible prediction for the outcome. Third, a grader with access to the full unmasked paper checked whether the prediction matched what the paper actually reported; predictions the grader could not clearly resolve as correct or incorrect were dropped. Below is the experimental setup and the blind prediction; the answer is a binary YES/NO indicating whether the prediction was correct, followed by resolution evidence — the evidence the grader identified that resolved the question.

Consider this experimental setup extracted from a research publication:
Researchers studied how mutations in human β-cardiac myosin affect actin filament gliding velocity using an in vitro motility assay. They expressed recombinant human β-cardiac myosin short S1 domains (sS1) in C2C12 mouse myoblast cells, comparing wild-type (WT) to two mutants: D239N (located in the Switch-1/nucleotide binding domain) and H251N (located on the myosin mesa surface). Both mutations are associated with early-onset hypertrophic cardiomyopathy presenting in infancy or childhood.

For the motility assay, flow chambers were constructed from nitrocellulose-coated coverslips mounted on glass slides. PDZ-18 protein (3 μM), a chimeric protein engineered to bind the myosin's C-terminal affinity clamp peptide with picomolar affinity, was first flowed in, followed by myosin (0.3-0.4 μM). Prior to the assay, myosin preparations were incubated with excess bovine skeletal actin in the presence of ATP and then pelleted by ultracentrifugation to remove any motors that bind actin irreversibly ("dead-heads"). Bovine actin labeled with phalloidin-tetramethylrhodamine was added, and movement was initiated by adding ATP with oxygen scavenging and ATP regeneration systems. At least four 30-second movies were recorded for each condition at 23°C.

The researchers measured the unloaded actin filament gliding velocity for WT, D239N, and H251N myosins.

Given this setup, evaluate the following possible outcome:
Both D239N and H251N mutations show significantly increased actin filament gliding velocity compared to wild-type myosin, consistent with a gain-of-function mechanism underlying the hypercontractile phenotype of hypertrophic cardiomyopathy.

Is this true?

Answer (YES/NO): YES